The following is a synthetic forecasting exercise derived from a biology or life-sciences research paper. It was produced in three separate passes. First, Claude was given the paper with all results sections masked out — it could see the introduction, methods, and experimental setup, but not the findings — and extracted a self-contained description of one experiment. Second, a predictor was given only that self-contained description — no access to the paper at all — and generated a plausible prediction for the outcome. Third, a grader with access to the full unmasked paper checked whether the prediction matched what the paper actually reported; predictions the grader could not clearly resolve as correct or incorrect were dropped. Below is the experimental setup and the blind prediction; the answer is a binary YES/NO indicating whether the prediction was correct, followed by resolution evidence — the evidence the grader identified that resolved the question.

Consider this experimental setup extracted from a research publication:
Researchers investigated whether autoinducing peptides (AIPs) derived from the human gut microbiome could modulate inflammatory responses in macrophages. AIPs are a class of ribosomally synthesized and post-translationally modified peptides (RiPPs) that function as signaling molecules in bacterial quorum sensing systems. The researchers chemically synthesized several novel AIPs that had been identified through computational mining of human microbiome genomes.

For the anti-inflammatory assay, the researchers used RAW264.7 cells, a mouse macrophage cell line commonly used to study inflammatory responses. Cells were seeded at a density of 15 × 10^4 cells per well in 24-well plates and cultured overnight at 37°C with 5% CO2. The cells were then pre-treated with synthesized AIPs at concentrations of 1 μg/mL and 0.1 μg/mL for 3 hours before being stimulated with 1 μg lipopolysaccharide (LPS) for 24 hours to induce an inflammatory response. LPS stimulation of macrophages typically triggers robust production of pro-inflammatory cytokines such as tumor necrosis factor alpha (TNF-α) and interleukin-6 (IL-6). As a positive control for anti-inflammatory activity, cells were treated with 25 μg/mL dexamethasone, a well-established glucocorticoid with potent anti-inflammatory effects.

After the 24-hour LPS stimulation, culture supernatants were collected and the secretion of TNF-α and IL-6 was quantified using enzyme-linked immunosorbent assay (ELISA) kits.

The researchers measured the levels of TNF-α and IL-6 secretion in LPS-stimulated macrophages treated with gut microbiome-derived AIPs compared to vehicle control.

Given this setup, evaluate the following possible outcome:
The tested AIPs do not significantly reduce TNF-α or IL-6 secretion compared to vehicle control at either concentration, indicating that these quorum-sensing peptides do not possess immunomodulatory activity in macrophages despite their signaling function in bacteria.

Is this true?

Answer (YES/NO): NO